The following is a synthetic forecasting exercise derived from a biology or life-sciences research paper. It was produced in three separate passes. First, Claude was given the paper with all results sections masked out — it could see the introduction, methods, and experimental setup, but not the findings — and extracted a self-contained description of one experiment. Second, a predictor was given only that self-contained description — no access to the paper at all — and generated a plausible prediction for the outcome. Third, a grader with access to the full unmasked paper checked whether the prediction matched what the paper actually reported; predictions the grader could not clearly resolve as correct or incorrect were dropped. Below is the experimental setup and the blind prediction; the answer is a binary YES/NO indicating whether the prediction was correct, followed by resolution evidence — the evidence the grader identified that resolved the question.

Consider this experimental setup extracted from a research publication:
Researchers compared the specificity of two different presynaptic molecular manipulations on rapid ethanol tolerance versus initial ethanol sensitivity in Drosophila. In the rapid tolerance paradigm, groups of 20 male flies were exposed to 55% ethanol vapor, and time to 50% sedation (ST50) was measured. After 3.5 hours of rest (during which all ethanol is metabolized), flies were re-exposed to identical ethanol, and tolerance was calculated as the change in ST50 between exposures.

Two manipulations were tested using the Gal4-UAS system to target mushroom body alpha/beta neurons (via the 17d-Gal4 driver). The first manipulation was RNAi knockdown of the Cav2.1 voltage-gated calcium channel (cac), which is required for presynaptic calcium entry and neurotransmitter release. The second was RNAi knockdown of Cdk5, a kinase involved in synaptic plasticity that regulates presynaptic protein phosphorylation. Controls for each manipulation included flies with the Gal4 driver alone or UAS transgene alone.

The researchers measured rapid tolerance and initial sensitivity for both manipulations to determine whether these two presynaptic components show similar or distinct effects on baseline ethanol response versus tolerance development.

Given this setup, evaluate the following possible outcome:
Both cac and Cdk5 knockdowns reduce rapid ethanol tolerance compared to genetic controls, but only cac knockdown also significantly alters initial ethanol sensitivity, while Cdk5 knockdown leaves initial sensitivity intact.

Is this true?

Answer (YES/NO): NO